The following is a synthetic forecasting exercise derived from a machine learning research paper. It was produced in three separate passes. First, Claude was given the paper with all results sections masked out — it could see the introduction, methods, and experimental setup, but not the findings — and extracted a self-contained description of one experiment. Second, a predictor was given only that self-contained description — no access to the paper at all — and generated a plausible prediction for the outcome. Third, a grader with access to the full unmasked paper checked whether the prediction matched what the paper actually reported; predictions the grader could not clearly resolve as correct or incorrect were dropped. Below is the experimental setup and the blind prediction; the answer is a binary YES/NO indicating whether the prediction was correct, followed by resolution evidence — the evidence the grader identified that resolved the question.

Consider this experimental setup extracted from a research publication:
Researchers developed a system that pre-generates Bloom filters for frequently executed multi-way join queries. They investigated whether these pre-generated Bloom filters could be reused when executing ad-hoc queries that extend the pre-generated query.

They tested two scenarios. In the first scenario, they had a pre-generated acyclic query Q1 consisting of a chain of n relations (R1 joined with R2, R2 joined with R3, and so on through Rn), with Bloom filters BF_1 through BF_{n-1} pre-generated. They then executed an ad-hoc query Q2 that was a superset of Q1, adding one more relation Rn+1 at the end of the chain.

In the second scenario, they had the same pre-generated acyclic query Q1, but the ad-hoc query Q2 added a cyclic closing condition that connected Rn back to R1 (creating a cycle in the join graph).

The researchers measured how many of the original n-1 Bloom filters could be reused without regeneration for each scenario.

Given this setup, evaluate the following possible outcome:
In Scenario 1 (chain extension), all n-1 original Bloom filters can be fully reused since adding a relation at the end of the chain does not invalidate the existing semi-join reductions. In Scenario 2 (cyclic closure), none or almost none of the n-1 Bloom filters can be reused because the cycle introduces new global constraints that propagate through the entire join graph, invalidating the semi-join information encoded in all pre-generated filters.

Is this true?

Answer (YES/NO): NO